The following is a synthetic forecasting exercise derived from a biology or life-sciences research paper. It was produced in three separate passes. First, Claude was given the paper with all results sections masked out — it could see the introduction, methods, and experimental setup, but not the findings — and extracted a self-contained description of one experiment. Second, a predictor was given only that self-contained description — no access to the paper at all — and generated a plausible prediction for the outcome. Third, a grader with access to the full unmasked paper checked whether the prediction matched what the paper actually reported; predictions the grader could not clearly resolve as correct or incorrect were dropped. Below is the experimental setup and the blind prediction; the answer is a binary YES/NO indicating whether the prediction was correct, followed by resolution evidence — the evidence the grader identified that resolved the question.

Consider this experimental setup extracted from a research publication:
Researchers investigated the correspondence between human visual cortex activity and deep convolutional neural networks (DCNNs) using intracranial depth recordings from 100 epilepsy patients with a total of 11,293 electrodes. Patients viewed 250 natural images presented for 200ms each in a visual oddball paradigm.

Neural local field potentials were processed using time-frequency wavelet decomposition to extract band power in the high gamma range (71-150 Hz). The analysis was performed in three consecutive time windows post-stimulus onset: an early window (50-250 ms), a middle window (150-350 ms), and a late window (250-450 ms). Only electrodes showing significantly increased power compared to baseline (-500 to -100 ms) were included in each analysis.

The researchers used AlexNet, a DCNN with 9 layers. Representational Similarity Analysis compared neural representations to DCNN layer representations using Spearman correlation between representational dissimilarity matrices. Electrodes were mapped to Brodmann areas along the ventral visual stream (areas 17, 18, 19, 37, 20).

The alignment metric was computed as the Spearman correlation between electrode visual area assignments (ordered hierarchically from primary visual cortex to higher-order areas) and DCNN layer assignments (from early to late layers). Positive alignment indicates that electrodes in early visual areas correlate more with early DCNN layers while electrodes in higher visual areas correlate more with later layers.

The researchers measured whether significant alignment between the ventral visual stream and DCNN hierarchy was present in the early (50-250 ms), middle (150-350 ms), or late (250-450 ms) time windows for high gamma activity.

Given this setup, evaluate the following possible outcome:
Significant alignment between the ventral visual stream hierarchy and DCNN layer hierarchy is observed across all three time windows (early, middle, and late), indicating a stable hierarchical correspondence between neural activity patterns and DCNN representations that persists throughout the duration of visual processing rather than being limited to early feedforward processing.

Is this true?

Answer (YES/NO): NO